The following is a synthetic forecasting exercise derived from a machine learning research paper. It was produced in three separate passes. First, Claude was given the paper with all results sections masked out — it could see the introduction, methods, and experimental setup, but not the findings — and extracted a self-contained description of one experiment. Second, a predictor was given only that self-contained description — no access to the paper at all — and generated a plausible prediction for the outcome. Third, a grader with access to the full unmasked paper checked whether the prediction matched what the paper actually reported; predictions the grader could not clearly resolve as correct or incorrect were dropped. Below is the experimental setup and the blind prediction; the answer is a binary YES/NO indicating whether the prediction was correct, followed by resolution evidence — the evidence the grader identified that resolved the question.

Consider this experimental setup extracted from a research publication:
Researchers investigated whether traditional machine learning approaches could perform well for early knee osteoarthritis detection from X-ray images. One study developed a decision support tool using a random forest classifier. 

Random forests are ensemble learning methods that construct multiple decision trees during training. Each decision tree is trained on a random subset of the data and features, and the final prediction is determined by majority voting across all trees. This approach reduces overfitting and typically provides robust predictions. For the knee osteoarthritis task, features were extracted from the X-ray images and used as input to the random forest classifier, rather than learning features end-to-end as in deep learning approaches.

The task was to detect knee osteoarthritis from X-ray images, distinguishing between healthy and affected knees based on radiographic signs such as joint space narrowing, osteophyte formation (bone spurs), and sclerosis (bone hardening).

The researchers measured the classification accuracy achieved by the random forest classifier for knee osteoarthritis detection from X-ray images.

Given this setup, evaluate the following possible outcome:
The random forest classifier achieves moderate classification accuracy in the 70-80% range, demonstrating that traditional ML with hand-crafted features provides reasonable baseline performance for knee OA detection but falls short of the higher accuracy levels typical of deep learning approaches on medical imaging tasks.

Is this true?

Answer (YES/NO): NO